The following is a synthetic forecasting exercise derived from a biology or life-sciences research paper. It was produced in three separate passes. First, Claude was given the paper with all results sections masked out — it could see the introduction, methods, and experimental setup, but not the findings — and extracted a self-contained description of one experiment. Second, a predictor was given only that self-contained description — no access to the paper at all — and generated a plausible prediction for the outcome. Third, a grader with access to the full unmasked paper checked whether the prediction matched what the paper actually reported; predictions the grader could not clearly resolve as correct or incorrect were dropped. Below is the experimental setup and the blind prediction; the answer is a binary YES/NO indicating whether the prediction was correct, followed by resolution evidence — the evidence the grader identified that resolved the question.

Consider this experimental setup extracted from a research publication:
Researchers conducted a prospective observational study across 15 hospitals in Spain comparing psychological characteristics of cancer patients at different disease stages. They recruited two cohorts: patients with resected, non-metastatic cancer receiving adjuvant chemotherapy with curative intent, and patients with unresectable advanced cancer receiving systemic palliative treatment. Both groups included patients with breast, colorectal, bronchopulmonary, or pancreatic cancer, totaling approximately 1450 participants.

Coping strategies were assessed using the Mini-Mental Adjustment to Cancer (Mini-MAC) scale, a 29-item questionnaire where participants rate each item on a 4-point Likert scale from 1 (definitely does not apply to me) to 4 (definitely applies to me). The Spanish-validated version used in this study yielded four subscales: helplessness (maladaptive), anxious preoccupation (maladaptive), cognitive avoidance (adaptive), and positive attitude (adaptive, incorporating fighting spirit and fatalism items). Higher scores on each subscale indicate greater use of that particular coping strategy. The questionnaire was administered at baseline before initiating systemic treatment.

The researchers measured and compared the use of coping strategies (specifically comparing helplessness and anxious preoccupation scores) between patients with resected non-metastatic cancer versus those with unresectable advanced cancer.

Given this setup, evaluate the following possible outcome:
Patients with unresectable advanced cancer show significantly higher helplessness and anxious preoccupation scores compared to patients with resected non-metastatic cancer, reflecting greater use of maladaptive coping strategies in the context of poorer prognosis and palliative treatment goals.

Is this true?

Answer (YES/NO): YES